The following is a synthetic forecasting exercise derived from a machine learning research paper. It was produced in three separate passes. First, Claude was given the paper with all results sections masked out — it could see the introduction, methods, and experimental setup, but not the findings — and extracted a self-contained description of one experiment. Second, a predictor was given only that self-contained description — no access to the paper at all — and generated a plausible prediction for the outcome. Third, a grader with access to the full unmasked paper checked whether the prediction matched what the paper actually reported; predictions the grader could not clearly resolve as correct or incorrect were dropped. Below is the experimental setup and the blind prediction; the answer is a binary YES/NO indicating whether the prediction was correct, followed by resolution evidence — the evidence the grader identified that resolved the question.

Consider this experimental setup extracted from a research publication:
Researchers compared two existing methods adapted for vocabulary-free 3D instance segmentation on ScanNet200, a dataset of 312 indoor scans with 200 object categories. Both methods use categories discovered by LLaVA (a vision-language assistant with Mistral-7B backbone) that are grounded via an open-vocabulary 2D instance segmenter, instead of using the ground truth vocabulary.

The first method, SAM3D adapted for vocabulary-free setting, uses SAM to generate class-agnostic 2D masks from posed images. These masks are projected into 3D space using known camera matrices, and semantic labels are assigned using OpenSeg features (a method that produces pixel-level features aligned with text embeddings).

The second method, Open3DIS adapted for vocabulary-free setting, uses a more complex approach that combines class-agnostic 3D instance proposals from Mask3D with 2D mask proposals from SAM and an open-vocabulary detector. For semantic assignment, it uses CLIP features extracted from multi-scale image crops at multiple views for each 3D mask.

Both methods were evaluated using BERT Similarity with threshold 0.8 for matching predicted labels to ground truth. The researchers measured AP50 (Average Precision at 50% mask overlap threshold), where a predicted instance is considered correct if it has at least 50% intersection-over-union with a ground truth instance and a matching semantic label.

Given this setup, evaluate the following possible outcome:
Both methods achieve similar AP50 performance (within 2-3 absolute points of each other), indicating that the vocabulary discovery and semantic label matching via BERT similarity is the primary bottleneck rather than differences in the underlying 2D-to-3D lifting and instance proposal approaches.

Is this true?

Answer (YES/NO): NO